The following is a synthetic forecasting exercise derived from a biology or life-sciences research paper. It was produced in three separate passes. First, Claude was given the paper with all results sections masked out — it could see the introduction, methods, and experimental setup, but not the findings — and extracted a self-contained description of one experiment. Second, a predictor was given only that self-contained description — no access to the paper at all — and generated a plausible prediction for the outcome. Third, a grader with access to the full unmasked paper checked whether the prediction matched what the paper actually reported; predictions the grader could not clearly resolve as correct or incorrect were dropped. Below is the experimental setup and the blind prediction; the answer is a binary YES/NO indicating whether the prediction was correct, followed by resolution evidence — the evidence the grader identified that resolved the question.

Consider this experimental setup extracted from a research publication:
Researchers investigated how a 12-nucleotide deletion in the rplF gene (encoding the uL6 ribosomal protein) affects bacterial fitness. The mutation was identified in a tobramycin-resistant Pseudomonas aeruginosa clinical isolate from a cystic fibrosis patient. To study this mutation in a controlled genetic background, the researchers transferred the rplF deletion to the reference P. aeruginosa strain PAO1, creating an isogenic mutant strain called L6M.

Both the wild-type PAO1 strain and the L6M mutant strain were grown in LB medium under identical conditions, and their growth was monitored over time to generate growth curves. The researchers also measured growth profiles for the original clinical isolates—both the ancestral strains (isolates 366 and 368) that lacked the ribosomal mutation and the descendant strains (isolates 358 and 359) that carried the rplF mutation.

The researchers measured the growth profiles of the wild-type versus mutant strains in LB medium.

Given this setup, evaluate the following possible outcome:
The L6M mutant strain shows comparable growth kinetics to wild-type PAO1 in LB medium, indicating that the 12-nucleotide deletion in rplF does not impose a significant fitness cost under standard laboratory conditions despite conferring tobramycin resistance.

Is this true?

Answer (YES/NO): NO